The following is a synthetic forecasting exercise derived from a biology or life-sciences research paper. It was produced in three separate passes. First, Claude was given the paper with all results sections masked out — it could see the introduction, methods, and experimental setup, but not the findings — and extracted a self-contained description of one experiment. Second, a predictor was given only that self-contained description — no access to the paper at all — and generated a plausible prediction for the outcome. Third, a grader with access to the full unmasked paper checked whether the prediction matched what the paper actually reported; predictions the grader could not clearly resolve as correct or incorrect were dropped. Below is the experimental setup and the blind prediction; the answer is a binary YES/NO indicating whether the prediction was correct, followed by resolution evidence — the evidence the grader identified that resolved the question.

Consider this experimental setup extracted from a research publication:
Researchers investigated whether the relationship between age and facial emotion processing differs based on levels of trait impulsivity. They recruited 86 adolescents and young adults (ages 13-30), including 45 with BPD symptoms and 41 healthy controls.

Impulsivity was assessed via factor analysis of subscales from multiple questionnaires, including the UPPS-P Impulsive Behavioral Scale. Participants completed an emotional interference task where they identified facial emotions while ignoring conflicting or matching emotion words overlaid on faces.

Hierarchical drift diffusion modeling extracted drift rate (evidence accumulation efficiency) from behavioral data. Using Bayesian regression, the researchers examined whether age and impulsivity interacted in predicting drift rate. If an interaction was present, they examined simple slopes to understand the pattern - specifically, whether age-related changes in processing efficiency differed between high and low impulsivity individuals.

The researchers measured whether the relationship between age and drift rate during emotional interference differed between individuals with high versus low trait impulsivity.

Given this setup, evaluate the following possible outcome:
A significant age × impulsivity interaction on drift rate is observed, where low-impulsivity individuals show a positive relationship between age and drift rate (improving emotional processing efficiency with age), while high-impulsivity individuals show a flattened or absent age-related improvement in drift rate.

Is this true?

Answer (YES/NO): NO